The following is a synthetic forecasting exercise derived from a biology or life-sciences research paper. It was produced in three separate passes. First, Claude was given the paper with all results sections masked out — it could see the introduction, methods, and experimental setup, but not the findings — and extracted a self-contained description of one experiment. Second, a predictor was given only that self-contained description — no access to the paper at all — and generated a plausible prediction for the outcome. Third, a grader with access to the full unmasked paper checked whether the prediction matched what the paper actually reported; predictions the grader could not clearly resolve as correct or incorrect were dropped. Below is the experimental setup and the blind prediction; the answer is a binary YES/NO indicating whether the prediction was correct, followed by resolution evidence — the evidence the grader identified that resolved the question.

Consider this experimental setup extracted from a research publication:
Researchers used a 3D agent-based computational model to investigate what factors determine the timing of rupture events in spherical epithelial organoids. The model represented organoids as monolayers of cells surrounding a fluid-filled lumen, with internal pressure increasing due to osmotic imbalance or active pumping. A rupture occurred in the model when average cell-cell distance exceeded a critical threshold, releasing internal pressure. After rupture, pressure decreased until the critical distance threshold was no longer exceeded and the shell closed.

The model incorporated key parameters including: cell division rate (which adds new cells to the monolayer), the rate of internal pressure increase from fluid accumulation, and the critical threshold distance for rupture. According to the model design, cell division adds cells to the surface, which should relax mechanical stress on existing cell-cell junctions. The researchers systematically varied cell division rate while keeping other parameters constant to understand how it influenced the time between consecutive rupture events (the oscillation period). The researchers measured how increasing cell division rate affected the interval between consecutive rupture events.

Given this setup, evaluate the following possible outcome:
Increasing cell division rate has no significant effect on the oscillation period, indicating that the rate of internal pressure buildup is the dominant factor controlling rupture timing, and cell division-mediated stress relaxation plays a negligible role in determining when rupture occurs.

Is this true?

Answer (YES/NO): NO